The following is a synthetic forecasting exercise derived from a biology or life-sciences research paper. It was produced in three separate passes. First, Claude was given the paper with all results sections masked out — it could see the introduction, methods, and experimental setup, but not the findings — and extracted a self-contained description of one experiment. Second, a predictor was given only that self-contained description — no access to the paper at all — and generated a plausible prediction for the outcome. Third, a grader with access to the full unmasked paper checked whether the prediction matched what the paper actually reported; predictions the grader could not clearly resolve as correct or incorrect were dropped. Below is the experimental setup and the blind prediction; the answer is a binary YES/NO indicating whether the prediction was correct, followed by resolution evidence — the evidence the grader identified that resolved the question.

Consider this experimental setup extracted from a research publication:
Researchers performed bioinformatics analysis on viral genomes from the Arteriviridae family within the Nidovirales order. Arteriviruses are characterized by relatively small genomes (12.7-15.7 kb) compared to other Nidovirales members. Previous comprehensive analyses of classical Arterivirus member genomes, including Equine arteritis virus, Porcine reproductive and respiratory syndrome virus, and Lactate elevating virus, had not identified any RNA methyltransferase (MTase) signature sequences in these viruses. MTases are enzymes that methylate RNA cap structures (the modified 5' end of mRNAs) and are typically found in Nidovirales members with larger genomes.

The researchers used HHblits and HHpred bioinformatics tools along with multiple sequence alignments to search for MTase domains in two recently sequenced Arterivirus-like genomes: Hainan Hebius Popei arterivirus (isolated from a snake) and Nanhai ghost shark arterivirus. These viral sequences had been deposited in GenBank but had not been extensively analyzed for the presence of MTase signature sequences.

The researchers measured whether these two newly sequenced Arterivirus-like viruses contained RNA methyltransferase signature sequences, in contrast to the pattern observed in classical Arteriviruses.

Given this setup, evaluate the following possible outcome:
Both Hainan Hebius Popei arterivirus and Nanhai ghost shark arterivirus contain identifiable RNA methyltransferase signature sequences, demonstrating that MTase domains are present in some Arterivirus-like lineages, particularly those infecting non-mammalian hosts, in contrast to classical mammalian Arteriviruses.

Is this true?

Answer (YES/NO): YES